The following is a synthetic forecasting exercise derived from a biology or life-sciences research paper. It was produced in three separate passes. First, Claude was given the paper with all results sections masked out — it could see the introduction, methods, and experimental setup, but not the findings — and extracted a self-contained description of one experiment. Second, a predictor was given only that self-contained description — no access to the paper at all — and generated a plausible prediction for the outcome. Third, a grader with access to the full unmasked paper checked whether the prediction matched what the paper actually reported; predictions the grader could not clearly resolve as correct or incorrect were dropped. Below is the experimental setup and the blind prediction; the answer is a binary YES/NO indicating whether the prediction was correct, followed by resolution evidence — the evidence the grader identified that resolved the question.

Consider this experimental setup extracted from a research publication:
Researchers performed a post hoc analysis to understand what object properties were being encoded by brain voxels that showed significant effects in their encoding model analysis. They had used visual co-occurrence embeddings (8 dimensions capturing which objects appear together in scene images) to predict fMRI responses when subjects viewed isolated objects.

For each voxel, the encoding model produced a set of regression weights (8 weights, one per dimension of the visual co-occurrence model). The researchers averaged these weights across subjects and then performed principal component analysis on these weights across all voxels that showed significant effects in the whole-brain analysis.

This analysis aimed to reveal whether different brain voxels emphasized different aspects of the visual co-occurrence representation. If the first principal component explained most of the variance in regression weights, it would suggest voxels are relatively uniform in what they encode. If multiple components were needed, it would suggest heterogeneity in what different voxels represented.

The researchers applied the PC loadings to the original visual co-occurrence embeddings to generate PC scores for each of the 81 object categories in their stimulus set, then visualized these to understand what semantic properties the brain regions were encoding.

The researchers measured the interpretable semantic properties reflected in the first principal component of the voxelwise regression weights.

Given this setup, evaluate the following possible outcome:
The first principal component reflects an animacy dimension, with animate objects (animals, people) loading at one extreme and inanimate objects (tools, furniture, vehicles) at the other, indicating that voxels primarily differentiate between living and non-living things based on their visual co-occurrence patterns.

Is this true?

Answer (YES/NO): NO